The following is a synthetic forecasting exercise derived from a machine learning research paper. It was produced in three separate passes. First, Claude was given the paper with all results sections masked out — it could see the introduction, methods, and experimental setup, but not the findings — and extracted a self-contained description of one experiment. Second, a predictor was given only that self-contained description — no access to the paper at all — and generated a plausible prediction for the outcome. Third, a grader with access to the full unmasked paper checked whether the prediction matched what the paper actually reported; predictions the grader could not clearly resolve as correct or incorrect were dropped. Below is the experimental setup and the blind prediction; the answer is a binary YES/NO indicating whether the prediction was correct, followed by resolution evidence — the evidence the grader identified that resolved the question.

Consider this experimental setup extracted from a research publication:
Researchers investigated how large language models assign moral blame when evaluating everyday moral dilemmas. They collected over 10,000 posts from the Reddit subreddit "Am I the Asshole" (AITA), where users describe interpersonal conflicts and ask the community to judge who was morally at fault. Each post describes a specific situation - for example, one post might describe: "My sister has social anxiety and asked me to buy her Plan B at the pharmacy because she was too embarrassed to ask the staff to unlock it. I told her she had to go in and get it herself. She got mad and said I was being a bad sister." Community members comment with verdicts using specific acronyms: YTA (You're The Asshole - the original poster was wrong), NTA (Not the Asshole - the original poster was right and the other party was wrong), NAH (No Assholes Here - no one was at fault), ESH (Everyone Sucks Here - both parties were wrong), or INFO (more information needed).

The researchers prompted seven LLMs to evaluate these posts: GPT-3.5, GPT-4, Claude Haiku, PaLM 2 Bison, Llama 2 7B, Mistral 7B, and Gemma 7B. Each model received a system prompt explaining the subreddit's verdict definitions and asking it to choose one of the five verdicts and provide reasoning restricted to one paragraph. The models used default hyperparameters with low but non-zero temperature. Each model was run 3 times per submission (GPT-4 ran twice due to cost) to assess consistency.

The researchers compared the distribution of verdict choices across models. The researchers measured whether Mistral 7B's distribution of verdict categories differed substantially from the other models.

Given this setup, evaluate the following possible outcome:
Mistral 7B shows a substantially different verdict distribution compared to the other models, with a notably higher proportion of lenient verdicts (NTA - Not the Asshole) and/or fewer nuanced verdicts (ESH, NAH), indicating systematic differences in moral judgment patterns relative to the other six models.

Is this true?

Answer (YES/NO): NO